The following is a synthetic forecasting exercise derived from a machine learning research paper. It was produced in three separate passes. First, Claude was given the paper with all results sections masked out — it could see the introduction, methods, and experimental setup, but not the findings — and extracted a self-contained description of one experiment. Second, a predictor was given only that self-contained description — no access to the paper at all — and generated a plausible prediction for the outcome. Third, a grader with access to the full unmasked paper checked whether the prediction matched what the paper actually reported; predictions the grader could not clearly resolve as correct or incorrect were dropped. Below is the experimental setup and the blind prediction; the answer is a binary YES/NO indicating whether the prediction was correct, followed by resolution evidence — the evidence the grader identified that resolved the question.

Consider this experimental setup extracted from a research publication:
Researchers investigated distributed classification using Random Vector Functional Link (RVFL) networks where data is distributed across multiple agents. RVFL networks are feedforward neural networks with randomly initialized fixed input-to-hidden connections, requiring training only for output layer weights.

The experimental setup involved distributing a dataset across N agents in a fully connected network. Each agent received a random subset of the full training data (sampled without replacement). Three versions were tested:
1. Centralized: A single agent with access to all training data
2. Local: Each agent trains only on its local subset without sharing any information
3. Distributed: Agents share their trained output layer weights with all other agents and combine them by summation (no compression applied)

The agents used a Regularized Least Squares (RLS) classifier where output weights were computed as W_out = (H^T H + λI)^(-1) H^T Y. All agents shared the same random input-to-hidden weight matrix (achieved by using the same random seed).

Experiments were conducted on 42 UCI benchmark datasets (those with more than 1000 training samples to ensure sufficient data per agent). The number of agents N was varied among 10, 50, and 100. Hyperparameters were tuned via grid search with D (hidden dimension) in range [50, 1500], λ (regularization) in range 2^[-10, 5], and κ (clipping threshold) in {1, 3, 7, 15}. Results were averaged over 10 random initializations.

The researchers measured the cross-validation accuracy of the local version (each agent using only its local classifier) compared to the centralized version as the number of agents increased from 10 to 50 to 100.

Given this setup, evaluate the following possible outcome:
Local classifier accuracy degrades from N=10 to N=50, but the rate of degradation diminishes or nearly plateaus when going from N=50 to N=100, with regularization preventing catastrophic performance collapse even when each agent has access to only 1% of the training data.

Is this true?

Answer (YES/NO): YES